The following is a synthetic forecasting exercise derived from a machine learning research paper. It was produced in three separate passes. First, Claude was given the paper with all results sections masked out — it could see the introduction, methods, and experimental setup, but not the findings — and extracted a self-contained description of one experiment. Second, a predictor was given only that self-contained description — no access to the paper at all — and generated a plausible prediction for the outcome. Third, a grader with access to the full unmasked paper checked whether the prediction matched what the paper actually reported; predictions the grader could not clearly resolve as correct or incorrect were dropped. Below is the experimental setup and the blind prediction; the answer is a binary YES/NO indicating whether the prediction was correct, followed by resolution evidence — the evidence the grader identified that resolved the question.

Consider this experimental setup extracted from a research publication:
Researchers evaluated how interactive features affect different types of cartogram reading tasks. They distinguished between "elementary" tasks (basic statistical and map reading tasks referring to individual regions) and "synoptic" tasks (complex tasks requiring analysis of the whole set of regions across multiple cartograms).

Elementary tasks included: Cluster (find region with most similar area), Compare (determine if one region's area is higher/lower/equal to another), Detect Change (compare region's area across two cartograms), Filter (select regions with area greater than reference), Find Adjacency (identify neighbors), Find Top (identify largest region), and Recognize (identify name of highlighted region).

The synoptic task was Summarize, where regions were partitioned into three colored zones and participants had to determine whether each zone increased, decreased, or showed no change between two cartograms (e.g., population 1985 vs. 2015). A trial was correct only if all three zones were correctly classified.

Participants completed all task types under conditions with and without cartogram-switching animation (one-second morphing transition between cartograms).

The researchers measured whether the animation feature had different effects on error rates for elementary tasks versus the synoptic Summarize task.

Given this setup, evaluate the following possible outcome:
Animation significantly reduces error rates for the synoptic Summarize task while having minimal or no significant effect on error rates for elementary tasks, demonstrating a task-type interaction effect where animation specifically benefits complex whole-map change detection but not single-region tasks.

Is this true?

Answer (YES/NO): YES